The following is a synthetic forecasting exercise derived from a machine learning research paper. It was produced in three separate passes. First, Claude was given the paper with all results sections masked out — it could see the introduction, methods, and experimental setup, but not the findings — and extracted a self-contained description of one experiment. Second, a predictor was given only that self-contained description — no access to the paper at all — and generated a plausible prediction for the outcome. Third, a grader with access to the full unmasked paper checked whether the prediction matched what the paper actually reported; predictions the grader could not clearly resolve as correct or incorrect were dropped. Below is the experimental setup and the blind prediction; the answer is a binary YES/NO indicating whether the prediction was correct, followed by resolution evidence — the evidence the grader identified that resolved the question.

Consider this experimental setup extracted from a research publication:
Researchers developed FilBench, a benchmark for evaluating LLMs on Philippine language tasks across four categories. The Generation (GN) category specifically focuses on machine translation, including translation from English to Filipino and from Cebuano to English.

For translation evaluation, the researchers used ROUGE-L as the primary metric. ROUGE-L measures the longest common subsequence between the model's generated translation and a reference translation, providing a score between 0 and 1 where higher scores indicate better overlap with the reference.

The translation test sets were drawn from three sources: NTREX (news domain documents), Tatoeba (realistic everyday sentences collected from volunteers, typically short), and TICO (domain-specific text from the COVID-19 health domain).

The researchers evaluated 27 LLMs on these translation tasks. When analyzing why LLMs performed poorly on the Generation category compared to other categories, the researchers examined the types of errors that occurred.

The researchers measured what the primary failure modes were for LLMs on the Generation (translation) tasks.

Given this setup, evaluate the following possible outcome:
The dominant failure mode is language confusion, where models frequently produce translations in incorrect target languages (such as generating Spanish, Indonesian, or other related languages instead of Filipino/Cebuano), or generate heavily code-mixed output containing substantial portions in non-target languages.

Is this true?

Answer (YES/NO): NO